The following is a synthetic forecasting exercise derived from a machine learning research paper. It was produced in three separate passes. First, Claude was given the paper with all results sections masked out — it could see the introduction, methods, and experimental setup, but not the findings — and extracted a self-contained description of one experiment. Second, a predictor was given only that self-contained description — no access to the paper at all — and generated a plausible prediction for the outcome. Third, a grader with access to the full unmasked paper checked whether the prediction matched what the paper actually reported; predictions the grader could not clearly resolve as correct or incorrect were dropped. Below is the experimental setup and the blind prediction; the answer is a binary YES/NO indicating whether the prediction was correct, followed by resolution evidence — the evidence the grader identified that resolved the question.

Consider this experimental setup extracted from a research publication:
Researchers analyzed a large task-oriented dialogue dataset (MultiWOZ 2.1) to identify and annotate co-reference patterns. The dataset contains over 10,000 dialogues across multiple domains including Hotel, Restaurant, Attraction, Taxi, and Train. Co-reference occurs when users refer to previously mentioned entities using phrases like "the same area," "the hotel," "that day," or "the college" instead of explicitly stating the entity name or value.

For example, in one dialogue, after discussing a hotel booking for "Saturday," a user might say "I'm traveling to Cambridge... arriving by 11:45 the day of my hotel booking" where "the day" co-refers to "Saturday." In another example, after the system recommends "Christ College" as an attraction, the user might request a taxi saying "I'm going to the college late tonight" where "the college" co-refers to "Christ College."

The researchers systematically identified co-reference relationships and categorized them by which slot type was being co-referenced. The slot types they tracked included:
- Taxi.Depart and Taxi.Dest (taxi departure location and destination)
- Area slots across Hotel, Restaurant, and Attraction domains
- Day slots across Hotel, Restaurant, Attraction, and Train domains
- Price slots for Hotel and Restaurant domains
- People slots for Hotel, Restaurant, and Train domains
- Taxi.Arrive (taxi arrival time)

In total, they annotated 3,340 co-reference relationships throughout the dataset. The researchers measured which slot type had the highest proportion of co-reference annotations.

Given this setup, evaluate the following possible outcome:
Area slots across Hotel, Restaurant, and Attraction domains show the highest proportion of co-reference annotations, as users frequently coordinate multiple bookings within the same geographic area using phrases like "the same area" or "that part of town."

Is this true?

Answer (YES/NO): NO